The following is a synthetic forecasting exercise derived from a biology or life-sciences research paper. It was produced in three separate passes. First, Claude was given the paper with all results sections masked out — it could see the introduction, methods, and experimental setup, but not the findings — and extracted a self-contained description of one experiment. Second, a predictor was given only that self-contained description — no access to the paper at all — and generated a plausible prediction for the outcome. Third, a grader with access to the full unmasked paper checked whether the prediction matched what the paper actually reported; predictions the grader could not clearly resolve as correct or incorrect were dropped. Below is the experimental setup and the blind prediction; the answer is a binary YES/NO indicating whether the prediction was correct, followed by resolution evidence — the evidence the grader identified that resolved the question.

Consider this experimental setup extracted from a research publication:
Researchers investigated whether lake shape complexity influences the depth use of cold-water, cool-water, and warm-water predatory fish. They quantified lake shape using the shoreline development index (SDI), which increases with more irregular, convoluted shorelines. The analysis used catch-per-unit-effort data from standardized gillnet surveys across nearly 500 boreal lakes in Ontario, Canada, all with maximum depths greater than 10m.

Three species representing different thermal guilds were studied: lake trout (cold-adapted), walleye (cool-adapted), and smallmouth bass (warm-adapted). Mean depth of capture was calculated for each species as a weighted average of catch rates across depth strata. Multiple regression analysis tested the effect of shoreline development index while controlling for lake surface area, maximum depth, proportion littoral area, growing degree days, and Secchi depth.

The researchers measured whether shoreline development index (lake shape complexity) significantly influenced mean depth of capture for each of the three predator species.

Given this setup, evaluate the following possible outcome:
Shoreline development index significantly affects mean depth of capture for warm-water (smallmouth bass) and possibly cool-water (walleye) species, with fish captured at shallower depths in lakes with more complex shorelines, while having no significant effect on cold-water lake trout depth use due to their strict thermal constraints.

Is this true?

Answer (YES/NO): NO